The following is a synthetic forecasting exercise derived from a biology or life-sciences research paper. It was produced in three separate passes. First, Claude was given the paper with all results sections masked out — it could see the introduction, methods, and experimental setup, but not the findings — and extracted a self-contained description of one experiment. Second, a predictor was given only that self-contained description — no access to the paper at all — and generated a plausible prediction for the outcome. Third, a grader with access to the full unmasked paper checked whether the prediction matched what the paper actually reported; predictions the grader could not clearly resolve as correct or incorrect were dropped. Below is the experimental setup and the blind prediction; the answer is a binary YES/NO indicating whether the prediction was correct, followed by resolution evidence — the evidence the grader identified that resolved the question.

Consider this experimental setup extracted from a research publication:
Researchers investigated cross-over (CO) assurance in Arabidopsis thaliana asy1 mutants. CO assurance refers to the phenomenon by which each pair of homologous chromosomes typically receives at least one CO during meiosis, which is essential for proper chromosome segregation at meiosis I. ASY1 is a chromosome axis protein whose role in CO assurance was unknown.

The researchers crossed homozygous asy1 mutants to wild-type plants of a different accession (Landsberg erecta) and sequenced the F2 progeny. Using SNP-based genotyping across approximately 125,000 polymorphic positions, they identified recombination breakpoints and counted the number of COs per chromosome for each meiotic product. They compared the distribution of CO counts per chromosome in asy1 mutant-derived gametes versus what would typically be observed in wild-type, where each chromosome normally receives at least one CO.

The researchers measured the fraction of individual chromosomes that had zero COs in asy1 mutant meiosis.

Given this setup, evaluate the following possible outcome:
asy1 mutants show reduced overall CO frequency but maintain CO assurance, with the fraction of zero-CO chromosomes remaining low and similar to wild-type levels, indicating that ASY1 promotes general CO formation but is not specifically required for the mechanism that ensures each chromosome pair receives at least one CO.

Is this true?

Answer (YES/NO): NO